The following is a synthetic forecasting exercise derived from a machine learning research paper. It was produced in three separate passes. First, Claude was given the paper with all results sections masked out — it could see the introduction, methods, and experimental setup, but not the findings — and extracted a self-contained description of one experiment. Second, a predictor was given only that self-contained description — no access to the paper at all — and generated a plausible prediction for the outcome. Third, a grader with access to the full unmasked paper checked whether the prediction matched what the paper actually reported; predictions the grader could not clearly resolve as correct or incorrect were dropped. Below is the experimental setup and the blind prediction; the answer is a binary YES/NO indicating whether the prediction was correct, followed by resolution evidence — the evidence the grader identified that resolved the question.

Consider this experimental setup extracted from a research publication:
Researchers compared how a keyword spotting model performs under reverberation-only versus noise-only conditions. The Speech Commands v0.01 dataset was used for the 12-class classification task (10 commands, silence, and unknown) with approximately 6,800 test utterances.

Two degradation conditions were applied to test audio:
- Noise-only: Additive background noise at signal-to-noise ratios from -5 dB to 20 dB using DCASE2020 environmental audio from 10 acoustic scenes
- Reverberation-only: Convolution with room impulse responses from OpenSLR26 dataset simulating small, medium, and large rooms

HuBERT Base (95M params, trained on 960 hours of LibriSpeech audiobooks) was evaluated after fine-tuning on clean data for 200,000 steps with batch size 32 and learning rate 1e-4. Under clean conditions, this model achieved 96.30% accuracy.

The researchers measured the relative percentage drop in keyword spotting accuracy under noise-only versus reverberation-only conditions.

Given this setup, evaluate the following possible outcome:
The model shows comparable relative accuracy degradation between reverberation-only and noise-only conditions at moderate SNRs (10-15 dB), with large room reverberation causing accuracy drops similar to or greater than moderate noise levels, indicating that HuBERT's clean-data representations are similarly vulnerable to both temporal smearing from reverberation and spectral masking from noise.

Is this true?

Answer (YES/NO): NO